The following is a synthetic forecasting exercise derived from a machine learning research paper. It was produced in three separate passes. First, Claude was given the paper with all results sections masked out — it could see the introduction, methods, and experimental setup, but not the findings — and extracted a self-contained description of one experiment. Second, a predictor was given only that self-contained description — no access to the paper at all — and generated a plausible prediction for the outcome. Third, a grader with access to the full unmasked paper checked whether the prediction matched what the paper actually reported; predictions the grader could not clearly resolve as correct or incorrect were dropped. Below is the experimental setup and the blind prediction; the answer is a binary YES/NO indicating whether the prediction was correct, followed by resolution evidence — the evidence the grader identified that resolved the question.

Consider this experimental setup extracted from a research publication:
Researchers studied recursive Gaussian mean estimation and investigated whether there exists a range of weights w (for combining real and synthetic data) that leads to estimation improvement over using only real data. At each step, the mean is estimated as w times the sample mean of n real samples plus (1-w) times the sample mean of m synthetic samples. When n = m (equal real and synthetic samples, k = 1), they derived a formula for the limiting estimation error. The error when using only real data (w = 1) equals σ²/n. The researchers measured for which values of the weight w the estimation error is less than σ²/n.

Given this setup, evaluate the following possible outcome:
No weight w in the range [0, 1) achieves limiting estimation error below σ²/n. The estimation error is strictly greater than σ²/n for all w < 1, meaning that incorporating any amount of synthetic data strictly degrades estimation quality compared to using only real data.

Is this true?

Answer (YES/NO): NO